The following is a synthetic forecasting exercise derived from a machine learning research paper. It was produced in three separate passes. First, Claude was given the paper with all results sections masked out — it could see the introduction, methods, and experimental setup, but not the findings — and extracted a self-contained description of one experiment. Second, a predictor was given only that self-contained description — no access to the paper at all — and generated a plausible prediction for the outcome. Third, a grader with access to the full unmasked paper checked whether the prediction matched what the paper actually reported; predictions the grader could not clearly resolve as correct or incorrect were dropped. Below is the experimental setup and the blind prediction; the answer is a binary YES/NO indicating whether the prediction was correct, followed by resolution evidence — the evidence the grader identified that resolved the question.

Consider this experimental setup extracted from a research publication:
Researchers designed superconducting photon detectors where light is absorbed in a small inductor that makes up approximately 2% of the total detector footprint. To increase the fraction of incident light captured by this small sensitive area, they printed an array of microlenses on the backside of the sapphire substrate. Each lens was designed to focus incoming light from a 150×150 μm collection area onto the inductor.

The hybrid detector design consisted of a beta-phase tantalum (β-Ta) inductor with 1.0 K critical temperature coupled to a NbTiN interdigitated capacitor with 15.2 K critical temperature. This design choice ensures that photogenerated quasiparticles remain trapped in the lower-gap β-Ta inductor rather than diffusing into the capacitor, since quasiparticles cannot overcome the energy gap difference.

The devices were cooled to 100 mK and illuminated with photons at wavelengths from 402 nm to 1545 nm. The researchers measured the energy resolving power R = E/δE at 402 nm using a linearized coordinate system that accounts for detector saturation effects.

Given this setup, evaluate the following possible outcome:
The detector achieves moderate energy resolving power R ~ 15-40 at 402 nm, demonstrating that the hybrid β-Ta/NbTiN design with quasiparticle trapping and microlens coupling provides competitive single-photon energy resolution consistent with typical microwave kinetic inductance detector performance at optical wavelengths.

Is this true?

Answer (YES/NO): NO